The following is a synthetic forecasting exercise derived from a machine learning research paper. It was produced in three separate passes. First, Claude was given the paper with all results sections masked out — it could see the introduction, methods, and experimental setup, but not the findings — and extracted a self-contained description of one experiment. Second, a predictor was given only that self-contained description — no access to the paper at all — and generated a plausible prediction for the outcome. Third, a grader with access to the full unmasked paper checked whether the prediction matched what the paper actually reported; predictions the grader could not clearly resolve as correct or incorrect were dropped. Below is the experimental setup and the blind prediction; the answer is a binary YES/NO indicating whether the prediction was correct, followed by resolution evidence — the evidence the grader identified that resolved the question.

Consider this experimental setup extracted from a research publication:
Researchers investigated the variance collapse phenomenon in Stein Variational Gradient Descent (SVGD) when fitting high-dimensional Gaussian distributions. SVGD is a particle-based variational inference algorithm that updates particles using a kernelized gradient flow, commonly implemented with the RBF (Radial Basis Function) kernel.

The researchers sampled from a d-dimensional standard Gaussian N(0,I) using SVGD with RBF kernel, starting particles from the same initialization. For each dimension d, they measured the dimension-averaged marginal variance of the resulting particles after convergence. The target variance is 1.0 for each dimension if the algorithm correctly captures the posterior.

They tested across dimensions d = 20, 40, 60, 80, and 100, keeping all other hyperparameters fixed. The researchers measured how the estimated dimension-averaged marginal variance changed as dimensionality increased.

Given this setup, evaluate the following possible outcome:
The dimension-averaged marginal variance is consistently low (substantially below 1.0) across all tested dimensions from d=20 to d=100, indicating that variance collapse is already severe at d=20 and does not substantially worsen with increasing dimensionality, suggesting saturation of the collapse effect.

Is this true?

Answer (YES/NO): NO